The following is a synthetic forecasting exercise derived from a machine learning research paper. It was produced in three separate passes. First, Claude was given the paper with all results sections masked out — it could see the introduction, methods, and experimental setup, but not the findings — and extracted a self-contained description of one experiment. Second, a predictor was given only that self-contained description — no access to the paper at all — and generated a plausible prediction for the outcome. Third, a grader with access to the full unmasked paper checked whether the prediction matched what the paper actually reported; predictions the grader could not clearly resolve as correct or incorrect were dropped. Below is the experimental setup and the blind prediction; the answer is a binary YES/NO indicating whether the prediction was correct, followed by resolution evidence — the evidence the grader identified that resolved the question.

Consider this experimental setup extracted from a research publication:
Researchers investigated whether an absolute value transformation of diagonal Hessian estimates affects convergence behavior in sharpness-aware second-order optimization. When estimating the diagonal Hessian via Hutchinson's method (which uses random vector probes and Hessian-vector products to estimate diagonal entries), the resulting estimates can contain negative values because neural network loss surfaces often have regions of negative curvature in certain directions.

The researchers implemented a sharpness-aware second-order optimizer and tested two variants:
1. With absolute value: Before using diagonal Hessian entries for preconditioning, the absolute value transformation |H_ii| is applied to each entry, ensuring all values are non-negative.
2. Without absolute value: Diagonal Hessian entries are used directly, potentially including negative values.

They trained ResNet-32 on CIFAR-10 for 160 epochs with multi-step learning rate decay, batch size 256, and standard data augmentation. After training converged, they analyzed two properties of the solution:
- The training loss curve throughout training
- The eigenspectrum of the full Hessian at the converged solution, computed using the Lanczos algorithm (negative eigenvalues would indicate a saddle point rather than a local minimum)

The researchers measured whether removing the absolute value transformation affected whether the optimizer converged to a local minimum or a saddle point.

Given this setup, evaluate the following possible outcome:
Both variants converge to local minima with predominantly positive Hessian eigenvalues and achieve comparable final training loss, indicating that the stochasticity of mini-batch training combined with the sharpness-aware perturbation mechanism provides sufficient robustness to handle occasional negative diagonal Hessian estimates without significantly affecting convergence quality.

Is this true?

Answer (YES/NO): NO